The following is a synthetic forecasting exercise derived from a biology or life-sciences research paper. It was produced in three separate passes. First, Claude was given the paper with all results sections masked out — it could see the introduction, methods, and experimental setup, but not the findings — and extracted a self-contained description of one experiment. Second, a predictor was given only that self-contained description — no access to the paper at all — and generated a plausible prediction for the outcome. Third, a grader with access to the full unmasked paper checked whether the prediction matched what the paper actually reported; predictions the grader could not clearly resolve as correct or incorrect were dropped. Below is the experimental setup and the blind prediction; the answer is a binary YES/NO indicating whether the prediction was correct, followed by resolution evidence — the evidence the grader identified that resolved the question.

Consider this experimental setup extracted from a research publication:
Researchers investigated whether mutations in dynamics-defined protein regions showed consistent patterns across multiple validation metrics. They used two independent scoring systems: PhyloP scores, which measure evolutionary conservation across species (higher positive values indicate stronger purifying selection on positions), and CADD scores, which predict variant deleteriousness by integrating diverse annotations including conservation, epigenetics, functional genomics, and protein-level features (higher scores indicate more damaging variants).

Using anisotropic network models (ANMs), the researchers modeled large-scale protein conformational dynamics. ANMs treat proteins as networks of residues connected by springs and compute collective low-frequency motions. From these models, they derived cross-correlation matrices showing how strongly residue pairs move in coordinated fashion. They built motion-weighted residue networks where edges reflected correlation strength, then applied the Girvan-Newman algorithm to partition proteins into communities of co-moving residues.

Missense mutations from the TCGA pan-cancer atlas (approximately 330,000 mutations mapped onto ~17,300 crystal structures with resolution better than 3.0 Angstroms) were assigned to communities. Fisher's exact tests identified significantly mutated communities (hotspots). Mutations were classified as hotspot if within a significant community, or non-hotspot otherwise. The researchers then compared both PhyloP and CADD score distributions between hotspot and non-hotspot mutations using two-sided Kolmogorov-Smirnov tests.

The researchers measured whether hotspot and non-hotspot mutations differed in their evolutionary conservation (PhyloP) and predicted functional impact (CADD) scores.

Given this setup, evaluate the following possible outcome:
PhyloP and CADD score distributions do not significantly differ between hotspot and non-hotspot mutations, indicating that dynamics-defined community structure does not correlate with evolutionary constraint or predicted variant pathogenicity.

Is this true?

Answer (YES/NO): NO